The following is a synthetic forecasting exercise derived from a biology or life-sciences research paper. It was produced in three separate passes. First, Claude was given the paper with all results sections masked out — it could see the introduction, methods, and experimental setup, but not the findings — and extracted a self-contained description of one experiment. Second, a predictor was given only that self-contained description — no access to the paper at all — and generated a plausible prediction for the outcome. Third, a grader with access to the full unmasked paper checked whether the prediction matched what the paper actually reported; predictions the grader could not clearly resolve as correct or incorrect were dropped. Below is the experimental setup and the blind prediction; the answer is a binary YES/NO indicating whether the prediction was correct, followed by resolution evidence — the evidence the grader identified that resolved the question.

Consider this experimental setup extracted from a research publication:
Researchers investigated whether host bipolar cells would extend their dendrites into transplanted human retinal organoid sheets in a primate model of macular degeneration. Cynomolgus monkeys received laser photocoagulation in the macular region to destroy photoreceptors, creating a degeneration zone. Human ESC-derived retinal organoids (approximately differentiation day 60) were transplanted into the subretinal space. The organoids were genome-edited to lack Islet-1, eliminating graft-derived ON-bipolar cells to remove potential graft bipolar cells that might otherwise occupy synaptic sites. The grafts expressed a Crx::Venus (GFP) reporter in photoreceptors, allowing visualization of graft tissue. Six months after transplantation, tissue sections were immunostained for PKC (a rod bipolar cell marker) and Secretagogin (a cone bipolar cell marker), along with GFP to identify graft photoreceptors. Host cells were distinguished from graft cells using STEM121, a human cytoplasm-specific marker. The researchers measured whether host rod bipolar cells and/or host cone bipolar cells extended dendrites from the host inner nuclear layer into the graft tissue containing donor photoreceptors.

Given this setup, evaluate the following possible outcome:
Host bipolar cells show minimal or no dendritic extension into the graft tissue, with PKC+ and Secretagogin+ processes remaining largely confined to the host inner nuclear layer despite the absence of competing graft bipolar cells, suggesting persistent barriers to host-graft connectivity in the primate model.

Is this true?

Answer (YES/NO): NO